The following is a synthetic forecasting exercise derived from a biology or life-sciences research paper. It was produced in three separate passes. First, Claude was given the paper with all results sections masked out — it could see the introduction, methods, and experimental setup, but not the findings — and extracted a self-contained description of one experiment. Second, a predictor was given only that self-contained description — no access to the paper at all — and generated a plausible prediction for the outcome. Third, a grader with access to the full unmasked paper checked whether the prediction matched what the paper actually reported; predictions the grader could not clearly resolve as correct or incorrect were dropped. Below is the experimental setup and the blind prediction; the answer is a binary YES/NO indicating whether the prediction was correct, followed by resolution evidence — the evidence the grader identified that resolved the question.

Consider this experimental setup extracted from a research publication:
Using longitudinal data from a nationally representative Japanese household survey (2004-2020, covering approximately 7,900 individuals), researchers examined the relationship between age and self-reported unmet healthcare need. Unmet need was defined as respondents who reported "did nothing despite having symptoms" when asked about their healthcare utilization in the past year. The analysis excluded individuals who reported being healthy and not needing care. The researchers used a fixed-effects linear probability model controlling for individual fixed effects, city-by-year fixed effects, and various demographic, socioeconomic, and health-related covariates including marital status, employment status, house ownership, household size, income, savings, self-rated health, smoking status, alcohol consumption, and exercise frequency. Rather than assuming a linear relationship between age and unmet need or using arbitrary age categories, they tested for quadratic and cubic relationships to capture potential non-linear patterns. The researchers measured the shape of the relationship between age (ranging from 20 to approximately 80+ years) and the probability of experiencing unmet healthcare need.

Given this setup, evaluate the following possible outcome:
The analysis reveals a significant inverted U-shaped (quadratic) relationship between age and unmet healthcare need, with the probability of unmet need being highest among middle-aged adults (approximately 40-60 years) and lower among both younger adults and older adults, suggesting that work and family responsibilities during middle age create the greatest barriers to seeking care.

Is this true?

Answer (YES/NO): NO